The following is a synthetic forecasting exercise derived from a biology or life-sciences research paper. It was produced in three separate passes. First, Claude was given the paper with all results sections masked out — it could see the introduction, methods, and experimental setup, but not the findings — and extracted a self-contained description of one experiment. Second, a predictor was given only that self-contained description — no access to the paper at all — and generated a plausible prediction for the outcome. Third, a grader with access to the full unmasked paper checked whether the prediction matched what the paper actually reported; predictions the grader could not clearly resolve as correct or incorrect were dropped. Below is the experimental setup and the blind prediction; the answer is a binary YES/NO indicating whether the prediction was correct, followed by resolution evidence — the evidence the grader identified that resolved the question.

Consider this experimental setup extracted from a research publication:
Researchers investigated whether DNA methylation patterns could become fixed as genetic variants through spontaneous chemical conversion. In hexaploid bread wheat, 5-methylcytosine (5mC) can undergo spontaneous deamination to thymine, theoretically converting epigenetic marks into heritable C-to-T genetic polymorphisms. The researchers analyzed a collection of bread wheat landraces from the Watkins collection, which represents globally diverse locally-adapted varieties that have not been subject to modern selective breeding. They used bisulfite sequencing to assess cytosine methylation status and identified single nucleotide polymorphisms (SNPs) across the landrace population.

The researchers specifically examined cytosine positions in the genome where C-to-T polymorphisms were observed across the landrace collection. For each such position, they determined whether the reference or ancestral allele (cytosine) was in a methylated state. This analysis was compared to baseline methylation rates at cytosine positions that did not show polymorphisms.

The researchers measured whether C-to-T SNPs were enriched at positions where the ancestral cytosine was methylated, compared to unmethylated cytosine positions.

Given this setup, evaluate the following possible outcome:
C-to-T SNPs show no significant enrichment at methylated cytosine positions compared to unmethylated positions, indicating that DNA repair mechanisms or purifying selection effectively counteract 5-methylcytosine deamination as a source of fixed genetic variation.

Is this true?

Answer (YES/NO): NO